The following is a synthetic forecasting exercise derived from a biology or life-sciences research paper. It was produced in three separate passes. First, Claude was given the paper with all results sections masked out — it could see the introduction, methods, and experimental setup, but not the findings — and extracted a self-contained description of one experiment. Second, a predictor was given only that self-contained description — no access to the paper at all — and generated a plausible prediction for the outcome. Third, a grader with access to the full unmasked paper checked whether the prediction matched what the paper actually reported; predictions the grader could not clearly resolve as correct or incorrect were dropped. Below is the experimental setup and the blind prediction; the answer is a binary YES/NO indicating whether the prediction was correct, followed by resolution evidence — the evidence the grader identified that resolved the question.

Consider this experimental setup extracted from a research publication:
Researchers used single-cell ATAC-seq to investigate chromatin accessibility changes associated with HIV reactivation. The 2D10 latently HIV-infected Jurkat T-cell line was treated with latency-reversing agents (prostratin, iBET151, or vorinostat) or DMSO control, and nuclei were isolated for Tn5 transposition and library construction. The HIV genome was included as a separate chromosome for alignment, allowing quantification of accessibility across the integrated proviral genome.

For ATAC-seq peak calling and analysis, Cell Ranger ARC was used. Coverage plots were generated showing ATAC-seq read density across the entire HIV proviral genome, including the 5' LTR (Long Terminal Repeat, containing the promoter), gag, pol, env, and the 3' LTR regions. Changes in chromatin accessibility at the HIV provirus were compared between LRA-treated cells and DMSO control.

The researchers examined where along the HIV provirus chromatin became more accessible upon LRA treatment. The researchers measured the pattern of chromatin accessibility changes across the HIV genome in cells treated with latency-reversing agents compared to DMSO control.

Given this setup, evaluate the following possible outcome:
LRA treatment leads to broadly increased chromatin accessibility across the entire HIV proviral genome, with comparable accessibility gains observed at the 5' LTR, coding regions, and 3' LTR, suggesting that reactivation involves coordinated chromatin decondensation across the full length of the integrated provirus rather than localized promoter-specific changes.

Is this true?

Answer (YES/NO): NO